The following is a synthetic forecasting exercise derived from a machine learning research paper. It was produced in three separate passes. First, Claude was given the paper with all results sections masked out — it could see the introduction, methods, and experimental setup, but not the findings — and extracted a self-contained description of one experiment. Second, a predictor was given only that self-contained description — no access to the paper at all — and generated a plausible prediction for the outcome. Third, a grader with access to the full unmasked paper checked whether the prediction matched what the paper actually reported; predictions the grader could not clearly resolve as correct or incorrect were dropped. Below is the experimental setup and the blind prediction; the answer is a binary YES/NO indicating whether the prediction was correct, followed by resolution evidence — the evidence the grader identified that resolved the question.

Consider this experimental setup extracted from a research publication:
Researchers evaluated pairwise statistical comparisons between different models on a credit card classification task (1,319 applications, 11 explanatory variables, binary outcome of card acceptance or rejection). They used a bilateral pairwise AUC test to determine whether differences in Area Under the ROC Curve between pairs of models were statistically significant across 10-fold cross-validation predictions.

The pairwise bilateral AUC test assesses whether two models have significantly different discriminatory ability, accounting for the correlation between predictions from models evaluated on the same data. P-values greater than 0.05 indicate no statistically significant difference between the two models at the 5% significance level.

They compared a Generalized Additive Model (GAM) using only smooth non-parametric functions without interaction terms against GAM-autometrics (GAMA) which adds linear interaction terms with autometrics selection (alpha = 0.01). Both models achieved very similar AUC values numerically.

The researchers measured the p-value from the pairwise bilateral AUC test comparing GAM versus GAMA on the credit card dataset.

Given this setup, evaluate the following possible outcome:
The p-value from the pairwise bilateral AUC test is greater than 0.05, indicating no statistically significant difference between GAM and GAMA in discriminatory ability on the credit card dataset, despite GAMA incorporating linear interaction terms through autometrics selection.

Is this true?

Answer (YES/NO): YES